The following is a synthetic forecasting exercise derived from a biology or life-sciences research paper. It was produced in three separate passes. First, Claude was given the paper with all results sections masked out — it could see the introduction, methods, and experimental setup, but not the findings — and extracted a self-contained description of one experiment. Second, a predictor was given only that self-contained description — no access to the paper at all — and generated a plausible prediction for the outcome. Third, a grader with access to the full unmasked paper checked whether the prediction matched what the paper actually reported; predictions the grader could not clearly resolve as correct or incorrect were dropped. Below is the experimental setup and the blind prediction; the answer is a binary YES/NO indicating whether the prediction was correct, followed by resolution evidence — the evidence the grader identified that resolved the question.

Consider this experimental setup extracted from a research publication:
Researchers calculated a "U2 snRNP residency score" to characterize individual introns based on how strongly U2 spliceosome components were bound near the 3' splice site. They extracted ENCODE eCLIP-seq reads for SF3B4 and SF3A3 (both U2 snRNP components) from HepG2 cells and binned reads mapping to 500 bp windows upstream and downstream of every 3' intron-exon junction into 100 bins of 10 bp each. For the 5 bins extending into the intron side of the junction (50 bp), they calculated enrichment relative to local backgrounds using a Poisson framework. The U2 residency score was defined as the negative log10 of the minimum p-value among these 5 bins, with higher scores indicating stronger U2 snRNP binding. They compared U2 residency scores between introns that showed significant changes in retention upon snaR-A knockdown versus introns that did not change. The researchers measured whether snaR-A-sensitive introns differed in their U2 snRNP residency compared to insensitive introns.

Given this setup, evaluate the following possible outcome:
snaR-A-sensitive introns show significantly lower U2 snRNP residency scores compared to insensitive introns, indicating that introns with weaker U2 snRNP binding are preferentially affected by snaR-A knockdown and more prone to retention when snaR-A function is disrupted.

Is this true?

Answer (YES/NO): NO